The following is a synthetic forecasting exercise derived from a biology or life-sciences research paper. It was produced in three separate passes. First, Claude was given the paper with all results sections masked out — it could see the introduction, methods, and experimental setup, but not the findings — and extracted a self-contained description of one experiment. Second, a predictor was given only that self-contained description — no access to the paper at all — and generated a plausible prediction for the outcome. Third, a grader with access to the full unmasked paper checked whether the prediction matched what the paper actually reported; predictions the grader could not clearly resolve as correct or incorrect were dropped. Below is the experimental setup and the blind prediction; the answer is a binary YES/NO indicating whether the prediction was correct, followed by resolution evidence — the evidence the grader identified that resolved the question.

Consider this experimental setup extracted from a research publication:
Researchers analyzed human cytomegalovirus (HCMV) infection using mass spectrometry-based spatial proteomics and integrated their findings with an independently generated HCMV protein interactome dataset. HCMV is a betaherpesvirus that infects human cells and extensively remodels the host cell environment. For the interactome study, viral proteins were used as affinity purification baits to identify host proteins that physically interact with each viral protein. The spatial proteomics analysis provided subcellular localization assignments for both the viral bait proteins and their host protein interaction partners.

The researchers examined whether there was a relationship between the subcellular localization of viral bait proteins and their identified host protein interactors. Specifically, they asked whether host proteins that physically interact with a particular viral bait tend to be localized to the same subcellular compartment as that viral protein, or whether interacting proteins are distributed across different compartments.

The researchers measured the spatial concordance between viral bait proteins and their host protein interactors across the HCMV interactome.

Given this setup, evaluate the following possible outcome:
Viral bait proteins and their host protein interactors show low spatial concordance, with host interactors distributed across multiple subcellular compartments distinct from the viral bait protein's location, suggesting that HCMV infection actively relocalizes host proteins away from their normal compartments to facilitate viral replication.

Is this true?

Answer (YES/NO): NO